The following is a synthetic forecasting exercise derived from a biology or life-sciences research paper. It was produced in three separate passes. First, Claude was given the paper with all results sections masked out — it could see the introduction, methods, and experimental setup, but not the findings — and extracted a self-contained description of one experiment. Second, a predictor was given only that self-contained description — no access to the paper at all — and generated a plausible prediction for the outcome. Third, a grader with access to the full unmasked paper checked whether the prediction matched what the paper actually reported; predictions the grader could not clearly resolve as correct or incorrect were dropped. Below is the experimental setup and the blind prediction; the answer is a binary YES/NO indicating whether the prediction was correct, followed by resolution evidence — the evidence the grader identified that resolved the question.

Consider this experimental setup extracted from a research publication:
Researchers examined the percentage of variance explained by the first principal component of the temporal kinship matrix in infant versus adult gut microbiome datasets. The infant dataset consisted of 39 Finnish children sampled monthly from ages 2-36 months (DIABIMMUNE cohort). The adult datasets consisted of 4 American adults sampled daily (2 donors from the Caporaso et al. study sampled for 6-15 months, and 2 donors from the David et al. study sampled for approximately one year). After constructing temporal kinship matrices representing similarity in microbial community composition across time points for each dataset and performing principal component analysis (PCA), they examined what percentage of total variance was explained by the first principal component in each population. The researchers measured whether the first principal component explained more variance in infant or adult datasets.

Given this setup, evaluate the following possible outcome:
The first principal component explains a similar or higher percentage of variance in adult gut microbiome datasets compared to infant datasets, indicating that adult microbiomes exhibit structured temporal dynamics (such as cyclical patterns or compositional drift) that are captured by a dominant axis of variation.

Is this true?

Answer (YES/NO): NO